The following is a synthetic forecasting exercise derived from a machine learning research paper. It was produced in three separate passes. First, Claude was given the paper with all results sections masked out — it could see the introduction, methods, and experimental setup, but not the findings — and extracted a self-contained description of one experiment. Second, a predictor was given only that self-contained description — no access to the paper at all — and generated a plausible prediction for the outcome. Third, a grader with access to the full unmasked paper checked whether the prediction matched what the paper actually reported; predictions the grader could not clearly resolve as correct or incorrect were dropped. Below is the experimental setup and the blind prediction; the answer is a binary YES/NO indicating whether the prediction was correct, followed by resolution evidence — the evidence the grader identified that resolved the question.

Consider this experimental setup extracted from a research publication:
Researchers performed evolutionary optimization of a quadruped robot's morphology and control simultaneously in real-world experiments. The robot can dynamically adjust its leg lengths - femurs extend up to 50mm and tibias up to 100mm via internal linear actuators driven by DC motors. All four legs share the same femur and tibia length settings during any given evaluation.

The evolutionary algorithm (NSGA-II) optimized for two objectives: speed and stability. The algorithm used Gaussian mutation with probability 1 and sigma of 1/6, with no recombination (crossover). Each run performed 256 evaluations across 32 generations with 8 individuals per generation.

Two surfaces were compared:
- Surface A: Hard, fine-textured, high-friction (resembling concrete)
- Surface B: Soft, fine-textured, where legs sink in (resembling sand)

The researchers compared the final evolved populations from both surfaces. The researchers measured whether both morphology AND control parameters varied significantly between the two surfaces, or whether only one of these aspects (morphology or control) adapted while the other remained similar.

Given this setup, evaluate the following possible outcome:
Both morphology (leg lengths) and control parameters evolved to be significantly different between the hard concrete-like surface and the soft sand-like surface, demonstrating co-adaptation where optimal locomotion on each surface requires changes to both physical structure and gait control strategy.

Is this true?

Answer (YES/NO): YES